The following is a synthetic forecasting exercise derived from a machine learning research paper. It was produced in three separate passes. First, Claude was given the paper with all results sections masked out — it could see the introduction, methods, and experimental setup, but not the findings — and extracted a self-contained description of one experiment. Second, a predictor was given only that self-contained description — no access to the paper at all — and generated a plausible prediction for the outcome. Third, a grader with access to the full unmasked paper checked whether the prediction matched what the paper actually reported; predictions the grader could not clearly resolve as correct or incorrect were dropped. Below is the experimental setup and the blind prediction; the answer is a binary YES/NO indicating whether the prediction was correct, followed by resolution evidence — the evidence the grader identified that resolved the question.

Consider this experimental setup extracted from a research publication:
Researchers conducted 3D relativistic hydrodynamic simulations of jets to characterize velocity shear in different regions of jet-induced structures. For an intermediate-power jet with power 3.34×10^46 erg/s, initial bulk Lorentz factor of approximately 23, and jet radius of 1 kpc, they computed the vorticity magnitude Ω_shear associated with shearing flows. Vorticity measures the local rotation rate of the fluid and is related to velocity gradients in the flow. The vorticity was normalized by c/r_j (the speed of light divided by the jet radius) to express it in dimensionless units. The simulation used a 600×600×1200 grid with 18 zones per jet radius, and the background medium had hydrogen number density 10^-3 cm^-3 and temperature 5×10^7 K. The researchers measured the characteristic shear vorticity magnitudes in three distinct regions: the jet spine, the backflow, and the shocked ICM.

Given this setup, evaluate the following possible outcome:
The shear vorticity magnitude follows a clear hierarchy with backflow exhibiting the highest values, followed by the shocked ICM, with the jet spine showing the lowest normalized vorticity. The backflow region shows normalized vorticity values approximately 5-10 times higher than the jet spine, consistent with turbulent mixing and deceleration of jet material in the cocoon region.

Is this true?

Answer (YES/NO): NO